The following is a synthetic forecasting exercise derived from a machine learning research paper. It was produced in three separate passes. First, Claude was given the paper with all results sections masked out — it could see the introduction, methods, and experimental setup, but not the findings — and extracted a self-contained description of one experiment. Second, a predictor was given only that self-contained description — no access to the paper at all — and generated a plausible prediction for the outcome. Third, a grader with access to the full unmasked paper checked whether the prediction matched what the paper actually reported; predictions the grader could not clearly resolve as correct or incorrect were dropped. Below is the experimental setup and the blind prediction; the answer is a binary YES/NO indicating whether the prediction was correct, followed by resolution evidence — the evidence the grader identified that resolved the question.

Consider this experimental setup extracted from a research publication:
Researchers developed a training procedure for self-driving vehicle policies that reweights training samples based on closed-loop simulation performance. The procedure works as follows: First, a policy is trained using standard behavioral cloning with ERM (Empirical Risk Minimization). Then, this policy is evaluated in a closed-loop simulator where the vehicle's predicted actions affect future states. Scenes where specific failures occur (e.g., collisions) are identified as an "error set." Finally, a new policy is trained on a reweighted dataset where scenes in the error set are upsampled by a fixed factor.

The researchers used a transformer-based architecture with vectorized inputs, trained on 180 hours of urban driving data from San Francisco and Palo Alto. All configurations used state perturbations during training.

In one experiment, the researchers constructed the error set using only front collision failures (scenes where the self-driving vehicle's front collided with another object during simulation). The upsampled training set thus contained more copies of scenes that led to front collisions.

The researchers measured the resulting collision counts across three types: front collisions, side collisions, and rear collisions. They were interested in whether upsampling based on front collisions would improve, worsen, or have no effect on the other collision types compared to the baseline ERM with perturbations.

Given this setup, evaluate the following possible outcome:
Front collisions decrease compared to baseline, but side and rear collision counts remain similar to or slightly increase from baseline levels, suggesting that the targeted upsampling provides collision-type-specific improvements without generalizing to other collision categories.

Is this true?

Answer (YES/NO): YES